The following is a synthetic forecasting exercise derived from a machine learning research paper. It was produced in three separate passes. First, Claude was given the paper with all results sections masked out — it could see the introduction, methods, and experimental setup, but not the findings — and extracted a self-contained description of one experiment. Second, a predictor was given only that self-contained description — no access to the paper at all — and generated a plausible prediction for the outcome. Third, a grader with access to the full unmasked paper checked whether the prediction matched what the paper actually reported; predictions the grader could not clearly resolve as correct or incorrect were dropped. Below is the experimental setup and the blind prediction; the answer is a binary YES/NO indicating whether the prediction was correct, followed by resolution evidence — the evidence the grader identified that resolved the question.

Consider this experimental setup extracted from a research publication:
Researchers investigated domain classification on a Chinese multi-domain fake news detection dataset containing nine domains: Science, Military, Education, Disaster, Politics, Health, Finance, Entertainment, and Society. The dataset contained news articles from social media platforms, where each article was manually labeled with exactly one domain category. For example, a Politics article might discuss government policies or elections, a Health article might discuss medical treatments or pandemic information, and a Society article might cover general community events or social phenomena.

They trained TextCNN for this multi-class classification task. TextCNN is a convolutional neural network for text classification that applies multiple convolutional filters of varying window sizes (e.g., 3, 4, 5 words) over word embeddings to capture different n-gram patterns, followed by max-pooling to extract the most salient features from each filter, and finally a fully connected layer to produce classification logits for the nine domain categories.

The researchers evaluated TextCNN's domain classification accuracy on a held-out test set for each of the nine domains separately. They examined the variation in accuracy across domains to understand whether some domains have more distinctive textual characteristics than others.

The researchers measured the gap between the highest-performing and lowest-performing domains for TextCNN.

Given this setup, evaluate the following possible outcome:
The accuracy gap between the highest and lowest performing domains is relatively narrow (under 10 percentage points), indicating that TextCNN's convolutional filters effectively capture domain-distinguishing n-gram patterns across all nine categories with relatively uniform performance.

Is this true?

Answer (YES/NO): NO